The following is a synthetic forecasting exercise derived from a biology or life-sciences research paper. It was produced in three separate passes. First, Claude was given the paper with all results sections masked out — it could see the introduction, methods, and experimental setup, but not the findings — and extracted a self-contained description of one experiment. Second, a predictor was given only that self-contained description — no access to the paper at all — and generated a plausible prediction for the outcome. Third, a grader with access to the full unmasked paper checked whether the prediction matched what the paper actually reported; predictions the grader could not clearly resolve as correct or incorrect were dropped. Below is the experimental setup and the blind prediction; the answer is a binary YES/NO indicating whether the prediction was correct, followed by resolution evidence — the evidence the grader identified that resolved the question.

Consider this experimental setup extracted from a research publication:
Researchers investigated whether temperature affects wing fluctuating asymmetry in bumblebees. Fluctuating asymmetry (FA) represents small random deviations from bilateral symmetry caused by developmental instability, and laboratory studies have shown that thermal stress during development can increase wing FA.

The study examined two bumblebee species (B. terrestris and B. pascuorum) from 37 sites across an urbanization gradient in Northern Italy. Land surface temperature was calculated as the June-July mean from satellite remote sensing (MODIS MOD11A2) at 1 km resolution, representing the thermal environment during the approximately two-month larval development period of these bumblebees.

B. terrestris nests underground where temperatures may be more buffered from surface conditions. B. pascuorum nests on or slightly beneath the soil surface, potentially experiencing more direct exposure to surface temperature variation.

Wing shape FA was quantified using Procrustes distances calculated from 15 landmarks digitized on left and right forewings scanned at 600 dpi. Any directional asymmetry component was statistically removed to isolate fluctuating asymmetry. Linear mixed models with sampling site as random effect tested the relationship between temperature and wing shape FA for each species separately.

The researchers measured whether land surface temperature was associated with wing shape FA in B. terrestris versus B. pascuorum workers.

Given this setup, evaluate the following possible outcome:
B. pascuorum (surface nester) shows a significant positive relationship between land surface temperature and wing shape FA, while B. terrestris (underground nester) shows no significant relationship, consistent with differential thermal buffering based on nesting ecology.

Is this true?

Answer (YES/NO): NO